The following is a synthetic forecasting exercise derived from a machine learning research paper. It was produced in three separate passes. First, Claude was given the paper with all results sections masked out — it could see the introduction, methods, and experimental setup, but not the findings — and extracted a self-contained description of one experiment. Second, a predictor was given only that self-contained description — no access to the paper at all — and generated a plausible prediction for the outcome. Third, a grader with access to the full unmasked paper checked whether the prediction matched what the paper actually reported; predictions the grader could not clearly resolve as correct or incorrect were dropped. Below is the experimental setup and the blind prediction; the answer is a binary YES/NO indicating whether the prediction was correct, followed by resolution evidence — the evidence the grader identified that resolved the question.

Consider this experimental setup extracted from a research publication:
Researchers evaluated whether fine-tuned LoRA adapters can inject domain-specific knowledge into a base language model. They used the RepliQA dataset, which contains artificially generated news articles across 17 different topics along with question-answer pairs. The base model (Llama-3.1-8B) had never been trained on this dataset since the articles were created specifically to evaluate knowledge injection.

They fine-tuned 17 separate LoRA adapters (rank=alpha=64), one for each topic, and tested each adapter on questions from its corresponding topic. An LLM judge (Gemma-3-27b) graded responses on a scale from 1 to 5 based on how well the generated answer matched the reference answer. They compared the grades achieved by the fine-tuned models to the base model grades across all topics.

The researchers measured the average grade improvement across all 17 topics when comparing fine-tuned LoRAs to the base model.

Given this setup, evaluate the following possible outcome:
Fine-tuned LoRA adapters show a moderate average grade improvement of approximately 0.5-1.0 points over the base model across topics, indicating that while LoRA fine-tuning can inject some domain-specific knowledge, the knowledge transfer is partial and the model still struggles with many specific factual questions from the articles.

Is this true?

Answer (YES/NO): NO